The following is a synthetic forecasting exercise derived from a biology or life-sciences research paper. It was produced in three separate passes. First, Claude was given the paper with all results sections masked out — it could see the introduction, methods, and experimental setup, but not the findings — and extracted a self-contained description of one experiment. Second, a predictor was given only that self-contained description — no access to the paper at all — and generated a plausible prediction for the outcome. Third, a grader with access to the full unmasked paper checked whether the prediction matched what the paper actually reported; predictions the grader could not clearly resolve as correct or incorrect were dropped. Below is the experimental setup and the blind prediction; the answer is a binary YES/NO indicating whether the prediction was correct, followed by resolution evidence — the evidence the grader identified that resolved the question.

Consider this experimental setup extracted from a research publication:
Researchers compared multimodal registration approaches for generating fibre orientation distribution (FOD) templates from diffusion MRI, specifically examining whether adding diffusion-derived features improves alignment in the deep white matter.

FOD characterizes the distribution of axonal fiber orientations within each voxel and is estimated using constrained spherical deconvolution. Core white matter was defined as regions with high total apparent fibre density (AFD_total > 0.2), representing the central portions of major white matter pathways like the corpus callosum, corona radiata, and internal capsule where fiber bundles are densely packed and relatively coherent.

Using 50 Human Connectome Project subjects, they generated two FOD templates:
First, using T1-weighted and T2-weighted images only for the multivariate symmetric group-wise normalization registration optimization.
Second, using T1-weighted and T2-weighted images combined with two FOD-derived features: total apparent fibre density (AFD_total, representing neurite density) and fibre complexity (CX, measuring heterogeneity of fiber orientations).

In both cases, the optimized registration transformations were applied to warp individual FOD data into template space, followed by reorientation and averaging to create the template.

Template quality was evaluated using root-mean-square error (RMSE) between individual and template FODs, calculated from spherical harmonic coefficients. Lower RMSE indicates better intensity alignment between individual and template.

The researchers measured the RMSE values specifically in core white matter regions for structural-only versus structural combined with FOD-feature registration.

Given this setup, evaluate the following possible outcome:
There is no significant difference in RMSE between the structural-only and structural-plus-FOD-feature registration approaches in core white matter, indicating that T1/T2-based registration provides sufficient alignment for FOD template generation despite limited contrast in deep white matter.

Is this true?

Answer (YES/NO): NO